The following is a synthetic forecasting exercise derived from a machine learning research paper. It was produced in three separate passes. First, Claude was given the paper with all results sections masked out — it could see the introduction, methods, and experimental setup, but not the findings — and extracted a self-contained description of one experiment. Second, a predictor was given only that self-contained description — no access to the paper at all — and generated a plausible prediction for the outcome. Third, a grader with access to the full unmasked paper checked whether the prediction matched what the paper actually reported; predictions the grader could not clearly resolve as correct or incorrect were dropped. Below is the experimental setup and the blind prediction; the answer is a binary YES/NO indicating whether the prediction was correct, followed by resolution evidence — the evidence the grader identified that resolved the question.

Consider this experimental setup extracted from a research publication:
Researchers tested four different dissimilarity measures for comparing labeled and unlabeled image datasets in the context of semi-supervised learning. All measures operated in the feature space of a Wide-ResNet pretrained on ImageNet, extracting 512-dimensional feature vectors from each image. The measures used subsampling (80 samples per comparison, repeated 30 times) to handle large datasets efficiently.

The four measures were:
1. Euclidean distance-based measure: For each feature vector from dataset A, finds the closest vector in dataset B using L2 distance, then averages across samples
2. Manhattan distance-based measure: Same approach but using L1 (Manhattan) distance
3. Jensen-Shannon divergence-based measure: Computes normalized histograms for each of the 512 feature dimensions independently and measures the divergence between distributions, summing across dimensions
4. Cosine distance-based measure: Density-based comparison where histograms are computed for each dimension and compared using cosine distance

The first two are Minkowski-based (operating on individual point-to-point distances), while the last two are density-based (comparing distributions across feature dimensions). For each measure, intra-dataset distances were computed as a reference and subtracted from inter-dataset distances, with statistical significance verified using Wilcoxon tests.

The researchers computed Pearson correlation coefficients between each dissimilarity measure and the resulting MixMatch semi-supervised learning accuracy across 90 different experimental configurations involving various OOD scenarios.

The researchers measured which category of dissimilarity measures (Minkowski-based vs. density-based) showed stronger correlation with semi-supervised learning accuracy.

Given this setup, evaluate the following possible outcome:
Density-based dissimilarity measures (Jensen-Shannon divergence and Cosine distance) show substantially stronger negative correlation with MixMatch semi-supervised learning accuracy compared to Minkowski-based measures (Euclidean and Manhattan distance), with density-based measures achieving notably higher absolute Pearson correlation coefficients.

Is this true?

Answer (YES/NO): YES